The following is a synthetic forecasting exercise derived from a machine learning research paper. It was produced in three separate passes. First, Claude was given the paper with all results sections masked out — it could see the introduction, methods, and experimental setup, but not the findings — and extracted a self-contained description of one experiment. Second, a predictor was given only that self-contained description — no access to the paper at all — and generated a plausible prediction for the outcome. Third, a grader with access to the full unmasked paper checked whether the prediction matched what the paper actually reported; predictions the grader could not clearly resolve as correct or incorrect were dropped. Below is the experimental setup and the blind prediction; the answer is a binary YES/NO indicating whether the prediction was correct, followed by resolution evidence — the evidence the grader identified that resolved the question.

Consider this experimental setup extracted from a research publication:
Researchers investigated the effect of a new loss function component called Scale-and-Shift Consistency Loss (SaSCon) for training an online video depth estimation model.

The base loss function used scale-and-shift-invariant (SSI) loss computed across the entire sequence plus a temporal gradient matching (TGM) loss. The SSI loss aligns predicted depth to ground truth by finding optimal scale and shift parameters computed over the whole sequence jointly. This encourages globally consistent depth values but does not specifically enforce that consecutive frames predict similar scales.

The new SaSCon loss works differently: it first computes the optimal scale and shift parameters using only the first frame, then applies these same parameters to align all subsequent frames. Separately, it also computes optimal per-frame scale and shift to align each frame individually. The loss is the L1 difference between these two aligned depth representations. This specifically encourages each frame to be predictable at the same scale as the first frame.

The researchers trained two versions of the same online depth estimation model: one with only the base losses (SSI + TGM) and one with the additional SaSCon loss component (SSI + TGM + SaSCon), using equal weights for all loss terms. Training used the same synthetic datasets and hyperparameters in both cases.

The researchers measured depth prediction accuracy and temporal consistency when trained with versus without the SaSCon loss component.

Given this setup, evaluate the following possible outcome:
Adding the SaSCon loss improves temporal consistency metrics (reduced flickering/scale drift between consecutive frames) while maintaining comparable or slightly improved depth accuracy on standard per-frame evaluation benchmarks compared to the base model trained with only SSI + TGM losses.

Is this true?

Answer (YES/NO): YES